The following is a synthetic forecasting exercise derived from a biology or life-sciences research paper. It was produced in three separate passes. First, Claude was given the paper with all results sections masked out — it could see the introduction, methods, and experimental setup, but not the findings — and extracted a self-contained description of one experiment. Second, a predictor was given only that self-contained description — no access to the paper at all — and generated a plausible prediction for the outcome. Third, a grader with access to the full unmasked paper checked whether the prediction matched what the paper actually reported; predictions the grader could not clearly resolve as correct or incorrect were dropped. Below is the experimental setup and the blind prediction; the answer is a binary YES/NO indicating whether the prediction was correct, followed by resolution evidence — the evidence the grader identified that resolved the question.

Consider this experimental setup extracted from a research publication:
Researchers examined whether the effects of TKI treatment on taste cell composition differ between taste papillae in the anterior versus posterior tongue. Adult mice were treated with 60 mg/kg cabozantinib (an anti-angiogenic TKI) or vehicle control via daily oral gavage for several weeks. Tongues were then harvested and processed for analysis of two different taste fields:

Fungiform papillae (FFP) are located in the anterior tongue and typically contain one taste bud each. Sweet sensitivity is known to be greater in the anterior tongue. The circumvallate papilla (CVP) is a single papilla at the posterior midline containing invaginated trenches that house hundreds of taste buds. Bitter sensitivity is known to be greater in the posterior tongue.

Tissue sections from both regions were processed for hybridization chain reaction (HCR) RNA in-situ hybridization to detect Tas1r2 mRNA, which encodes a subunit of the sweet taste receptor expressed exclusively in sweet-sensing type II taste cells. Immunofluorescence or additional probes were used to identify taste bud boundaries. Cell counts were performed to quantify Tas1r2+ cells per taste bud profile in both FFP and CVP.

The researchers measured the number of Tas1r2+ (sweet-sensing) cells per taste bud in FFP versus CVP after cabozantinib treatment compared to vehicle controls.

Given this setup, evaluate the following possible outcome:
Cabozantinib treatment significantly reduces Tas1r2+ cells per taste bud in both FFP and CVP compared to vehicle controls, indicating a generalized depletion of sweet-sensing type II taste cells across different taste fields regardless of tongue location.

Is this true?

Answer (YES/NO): NO